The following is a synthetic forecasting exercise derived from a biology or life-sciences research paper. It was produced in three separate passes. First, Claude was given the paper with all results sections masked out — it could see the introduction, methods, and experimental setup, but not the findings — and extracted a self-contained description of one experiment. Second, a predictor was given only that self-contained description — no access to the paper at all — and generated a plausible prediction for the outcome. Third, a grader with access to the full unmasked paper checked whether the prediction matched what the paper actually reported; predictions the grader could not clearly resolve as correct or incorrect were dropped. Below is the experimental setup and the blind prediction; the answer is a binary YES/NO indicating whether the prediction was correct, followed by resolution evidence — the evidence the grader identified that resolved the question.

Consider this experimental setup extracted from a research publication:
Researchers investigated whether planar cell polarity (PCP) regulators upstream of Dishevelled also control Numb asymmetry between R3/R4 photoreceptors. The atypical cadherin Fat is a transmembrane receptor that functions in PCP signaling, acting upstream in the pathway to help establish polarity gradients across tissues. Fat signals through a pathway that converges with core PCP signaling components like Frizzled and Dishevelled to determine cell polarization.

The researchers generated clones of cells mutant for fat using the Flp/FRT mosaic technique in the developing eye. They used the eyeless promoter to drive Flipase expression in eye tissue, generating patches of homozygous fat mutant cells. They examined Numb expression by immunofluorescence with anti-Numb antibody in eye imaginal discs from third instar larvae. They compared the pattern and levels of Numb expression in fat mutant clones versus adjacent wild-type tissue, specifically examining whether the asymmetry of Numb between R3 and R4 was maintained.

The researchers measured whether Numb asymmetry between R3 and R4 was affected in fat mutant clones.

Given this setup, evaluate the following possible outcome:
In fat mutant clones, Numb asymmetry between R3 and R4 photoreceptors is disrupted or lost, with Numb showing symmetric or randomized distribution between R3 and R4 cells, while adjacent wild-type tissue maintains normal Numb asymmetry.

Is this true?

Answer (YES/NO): NO